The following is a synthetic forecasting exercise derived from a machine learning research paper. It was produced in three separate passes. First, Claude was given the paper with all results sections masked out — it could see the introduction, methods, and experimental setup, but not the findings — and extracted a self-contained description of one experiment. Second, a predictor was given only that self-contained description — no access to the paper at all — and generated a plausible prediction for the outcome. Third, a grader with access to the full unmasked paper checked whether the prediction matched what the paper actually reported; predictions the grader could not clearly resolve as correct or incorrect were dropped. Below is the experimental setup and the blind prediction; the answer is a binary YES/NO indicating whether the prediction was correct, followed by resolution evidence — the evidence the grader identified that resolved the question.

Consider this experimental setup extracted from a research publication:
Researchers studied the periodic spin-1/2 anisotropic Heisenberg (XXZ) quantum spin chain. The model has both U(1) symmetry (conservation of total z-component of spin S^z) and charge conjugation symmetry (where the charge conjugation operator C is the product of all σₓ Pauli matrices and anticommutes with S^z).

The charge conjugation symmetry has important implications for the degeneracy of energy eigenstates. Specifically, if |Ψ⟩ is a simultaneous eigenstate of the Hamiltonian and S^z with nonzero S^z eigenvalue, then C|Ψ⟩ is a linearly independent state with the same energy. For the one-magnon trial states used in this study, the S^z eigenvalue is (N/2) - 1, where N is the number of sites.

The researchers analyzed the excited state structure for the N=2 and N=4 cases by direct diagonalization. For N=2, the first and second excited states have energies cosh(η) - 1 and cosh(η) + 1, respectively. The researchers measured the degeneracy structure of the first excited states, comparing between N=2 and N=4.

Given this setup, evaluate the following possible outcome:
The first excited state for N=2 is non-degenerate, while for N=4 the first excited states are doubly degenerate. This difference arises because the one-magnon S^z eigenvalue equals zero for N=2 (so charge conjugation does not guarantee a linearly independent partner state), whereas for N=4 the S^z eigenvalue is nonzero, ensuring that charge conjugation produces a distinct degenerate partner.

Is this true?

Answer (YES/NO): YES